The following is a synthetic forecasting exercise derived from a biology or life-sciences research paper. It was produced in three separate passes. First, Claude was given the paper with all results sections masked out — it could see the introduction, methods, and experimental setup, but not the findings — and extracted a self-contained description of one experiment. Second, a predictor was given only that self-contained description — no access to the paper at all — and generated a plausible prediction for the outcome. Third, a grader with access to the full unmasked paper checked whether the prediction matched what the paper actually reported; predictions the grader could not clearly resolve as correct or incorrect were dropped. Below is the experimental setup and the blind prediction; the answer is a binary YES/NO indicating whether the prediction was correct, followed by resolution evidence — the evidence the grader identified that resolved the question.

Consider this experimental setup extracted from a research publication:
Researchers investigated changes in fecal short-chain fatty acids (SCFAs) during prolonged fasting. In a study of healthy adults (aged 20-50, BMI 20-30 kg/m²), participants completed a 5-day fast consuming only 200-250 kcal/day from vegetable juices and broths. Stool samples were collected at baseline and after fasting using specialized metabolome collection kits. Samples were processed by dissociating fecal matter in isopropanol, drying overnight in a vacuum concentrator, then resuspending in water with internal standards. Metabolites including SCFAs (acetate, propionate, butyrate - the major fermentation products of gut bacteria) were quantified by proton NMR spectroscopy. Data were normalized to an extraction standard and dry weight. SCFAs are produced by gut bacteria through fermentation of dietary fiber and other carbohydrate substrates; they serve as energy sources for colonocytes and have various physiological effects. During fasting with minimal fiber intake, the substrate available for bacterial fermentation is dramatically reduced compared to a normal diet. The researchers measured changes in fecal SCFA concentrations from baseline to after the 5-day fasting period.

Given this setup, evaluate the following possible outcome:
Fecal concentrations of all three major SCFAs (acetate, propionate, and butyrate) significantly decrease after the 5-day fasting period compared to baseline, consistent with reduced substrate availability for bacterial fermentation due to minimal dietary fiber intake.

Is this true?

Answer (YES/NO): NO